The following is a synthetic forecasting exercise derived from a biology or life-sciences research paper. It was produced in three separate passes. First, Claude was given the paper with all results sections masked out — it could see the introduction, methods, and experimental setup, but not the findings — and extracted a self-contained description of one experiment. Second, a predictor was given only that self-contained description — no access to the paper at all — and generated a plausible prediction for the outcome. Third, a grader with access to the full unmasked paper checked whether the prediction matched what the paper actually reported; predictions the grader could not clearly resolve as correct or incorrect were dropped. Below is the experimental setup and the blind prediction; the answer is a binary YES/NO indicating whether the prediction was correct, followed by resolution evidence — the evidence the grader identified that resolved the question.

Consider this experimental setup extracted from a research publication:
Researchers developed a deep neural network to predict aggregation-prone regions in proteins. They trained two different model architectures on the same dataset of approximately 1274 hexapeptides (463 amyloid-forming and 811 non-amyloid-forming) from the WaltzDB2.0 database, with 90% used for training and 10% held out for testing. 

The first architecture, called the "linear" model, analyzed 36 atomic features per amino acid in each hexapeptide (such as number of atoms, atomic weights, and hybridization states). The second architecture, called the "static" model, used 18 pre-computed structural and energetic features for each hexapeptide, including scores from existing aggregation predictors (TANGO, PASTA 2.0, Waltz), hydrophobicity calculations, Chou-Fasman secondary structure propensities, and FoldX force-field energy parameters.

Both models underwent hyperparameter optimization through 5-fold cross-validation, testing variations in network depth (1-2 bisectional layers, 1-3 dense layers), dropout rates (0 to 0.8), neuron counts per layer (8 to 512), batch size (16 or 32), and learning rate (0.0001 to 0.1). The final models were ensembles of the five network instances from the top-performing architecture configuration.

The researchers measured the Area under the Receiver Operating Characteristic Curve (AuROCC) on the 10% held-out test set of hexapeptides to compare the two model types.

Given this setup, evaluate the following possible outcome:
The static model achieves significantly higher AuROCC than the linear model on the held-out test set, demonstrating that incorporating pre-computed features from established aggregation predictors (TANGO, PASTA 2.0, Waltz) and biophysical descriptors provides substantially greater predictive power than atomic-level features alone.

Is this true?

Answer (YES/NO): NO